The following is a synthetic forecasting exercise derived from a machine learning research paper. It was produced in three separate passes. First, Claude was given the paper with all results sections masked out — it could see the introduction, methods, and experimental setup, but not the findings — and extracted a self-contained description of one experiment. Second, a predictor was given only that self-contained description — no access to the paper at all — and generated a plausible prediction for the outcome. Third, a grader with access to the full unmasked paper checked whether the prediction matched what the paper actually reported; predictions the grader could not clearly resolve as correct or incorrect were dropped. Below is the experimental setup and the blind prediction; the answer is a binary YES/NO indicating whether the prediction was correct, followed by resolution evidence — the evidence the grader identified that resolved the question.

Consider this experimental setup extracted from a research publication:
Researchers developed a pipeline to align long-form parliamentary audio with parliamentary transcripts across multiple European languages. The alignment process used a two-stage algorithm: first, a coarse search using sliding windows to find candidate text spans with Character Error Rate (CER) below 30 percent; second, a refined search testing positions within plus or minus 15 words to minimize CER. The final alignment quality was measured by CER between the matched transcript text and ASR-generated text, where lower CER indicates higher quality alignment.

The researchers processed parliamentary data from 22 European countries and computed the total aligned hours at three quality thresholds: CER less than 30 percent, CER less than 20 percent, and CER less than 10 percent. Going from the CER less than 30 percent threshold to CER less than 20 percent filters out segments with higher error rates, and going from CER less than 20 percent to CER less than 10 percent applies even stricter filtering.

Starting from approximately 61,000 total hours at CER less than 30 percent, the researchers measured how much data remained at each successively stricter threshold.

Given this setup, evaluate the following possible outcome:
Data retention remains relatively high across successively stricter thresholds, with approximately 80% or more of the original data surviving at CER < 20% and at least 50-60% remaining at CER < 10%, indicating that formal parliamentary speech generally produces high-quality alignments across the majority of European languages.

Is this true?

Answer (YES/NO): YES